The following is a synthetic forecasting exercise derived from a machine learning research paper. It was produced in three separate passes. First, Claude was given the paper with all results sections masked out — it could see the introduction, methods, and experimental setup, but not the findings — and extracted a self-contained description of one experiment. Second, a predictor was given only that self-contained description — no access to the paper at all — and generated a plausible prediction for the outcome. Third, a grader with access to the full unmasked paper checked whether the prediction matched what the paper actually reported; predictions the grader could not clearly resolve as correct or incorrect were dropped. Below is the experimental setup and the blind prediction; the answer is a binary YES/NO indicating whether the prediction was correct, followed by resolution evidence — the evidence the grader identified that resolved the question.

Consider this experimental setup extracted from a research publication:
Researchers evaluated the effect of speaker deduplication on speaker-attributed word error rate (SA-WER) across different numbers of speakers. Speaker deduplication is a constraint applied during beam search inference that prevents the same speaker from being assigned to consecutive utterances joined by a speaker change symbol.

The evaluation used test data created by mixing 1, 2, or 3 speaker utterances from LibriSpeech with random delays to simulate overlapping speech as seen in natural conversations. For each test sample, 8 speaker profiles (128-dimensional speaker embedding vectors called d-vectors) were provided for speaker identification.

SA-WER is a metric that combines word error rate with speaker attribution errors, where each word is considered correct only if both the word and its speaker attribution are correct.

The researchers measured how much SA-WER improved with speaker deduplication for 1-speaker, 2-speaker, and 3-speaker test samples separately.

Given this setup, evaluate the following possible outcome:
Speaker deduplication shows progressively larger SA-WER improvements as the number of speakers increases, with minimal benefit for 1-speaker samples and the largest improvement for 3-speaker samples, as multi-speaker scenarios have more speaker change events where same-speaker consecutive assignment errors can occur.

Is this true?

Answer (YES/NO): YES